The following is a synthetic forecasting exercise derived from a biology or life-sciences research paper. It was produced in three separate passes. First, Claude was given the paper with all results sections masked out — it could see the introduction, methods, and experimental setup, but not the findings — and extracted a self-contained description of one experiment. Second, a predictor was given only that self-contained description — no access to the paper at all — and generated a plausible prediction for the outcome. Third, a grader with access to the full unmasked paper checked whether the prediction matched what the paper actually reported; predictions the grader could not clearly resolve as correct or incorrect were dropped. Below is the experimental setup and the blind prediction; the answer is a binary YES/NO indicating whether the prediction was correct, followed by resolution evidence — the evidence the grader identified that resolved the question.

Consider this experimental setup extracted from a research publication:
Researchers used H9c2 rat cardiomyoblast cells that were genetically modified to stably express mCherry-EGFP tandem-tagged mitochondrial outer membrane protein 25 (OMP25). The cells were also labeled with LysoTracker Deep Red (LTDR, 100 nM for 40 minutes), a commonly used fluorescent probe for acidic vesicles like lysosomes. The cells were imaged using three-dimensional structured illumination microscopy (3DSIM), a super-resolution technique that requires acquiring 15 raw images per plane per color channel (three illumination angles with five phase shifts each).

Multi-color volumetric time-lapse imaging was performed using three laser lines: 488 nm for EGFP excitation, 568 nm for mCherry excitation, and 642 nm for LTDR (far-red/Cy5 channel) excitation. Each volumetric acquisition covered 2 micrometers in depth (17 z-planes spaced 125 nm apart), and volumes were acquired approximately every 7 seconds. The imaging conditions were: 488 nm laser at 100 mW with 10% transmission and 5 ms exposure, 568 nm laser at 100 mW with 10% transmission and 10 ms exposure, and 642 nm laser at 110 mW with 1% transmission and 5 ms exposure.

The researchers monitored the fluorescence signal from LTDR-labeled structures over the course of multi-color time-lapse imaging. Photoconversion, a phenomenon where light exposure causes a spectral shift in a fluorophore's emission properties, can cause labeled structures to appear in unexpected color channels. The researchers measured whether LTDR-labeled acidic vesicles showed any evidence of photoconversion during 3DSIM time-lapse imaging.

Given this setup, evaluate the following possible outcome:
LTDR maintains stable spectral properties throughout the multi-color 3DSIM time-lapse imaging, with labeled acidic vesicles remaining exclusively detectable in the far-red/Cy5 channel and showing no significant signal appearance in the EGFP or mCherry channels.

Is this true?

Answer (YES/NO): NO